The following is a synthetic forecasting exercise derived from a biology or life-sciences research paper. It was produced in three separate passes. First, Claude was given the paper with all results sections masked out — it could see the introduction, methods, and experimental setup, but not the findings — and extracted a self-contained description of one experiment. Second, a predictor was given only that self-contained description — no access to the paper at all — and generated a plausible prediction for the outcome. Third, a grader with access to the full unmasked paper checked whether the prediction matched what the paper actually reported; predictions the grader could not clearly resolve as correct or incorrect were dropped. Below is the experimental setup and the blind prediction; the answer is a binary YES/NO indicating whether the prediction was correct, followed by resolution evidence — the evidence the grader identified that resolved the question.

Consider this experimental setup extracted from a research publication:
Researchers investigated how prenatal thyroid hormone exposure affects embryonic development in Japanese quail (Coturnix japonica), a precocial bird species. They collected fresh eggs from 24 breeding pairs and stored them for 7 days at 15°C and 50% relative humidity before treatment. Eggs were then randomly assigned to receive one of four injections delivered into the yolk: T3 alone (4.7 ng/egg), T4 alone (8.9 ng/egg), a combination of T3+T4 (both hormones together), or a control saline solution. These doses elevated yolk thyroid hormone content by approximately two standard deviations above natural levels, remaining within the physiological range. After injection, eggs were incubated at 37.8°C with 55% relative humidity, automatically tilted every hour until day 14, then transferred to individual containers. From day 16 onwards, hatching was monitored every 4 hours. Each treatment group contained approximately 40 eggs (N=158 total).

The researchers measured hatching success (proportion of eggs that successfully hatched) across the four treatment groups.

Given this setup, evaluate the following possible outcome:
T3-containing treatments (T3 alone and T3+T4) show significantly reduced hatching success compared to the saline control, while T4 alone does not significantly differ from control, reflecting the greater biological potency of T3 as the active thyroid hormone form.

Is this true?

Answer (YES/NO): NO